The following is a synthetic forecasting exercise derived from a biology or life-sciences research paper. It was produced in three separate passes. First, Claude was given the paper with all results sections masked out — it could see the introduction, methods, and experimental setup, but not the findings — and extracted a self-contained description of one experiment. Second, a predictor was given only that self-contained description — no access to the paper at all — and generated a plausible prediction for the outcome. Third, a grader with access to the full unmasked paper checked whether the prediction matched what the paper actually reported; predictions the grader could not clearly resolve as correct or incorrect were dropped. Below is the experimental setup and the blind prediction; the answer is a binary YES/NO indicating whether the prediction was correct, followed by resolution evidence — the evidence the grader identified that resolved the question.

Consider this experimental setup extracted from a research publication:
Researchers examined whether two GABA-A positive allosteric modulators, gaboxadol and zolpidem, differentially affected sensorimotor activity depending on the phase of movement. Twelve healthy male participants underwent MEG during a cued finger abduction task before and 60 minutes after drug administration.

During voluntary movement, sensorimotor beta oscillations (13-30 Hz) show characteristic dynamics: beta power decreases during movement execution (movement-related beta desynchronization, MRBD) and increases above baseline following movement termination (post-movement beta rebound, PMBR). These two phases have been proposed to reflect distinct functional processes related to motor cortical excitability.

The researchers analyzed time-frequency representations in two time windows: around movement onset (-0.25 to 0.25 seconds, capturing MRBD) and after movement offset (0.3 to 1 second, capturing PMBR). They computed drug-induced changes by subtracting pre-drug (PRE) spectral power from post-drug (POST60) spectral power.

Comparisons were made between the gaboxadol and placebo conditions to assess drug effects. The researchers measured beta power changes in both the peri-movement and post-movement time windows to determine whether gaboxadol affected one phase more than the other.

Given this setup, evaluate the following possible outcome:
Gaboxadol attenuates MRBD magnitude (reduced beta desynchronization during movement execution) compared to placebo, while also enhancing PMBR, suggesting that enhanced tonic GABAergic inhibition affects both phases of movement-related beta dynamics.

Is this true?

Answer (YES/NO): NO